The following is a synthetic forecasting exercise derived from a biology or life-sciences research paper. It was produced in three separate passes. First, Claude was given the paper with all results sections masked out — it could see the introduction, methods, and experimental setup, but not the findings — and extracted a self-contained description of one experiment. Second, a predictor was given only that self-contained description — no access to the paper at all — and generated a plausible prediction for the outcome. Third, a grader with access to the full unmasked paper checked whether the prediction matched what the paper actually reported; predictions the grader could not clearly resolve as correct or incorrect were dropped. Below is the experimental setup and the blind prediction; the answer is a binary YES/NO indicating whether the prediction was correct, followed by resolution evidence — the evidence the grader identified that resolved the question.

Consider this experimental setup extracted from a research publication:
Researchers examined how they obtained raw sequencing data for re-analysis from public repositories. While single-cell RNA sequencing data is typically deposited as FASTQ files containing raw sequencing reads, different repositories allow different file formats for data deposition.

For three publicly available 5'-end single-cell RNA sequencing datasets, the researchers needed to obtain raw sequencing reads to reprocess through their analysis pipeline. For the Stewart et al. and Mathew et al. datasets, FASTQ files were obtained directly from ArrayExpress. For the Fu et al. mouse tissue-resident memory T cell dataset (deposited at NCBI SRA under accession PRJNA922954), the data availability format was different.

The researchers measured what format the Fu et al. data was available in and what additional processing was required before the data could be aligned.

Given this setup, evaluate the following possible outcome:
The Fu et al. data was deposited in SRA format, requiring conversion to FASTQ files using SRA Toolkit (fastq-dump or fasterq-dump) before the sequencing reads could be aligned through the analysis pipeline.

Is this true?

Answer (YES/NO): NO